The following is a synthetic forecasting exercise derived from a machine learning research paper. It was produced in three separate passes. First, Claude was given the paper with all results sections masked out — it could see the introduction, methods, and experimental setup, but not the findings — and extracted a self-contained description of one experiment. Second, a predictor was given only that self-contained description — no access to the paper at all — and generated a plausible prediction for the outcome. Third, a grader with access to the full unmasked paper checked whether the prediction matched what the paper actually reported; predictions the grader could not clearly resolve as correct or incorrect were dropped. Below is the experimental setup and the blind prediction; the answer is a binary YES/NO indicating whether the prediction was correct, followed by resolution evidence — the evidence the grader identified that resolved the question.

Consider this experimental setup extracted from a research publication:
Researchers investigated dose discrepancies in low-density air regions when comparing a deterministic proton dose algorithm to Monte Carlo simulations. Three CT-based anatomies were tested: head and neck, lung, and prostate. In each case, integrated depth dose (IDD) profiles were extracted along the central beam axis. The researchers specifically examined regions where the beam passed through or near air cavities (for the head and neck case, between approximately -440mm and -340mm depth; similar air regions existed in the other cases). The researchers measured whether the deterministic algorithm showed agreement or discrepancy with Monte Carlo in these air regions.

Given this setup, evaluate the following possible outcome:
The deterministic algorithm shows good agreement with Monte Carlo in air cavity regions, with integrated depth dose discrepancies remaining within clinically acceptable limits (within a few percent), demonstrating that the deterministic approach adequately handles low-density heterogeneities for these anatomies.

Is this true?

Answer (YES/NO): NO